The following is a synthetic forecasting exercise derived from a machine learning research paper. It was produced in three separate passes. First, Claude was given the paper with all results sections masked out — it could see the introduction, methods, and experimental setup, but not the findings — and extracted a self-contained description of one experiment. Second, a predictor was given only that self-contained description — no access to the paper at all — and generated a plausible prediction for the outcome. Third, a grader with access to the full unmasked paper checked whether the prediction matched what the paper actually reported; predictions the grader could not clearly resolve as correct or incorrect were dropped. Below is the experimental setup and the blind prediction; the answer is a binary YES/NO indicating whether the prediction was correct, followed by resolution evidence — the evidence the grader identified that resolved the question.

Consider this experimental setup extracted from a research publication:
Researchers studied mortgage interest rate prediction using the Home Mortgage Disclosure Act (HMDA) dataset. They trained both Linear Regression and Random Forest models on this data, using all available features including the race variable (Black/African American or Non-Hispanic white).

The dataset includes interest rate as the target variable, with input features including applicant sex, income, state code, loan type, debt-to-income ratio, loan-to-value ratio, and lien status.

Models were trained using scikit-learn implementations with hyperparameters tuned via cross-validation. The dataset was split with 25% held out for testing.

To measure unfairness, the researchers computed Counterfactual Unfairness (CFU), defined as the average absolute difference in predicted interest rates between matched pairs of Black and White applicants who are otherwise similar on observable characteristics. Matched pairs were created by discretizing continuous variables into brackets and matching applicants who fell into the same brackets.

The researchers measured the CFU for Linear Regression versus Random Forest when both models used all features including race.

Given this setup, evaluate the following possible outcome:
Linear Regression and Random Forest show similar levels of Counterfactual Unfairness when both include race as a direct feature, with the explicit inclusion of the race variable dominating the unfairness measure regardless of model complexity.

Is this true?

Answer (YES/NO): NO